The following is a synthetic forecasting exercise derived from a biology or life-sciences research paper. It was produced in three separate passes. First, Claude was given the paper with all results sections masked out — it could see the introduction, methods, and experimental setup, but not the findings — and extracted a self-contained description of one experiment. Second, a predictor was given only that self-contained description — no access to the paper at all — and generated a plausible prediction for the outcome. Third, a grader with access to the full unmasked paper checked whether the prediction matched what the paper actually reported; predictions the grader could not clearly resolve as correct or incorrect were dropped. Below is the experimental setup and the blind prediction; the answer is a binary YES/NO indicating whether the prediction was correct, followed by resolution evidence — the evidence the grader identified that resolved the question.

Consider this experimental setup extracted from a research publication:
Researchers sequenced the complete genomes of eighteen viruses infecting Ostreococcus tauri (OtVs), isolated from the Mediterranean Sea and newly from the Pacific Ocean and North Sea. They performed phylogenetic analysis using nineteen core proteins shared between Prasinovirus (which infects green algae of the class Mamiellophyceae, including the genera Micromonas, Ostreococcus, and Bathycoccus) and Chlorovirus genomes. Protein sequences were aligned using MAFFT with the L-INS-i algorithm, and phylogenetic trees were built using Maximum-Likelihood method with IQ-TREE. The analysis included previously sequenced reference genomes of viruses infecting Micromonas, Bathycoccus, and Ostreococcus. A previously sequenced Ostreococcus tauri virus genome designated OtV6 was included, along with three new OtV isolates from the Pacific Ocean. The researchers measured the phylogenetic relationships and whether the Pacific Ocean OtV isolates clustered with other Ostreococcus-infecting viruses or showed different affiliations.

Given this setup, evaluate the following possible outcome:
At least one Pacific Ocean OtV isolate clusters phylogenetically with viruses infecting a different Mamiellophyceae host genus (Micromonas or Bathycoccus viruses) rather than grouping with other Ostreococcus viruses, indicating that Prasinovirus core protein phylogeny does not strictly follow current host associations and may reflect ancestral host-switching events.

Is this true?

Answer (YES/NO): YES